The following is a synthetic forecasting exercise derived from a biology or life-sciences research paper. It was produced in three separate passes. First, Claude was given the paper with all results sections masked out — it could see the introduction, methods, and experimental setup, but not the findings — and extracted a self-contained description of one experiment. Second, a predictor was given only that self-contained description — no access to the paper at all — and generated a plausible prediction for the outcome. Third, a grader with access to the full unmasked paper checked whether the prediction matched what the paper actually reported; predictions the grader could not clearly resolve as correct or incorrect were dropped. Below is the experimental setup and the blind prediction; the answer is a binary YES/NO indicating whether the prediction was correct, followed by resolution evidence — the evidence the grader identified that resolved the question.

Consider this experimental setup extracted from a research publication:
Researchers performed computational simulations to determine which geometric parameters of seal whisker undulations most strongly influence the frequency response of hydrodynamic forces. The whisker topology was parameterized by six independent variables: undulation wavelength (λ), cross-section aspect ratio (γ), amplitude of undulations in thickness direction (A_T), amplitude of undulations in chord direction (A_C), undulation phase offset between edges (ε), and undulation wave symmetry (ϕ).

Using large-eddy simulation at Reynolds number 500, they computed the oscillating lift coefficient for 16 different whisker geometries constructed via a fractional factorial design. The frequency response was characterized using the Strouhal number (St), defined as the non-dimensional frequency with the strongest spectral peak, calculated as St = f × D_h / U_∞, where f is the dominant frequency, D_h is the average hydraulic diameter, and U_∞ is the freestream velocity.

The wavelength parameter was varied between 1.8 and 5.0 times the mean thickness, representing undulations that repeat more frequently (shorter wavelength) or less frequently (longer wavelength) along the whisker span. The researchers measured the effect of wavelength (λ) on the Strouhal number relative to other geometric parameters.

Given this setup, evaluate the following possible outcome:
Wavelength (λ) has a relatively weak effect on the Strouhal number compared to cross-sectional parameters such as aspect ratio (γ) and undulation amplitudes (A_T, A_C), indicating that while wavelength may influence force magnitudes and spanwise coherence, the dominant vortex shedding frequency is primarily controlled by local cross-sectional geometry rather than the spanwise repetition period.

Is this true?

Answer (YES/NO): NO